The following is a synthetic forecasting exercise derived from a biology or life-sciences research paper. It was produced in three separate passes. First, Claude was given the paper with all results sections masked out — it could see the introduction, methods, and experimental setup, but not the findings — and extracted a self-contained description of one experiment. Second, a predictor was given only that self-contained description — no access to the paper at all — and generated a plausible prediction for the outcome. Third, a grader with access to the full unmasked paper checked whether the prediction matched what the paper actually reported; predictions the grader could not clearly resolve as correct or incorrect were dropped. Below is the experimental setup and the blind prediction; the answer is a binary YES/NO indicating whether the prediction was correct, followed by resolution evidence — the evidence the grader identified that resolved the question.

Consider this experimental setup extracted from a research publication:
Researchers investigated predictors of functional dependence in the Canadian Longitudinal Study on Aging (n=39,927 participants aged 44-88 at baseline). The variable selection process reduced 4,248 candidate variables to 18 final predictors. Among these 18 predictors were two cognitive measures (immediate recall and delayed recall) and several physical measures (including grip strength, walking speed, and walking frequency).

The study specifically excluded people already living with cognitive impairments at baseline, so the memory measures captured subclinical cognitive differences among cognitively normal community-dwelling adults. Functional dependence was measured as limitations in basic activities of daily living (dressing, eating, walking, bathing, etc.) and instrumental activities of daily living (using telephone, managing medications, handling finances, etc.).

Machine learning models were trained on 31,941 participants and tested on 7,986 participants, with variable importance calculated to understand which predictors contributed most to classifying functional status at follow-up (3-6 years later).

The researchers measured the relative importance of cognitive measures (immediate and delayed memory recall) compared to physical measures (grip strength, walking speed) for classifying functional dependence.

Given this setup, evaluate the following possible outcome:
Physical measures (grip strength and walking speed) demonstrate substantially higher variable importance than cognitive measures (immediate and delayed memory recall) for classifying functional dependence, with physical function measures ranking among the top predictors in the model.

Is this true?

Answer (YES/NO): YES